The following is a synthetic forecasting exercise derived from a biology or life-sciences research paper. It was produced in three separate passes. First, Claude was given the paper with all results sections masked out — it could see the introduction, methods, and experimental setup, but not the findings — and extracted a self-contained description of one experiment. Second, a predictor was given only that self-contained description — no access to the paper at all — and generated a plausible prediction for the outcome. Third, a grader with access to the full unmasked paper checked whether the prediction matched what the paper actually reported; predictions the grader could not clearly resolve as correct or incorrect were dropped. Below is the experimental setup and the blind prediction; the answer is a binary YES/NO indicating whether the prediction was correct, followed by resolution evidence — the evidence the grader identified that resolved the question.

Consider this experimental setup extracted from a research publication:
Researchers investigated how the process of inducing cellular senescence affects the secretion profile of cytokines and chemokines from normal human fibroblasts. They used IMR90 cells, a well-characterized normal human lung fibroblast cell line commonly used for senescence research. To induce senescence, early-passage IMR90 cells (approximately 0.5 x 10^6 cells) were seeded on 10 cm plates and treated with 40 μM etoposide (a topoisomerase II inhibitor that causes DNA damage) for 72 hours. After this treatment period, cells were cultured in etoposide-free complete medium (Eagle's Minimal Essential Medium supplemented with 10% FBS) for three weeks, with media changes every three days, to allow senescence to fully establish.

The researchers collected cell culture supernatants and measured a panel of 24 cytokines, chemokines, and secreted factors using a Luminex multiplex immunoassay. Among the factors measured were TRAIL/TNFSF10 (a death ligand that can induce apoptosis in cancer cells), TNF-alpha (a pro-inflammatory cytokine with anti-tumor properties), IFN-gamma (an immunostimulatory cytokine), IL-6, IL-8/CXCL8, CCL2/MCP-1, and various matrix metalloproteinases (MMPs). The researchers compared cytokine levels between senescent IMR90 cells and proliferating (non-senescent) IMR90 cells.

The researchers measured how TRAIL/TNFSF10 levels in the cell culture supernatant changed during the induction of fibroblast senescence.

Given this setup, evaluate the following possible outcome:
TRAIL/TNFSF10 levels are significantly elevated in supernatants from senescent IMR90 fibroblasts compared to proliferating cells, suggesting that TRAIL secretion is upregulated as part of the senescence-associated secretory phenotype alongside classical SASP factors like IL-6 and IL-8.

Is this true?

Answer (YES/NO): NO